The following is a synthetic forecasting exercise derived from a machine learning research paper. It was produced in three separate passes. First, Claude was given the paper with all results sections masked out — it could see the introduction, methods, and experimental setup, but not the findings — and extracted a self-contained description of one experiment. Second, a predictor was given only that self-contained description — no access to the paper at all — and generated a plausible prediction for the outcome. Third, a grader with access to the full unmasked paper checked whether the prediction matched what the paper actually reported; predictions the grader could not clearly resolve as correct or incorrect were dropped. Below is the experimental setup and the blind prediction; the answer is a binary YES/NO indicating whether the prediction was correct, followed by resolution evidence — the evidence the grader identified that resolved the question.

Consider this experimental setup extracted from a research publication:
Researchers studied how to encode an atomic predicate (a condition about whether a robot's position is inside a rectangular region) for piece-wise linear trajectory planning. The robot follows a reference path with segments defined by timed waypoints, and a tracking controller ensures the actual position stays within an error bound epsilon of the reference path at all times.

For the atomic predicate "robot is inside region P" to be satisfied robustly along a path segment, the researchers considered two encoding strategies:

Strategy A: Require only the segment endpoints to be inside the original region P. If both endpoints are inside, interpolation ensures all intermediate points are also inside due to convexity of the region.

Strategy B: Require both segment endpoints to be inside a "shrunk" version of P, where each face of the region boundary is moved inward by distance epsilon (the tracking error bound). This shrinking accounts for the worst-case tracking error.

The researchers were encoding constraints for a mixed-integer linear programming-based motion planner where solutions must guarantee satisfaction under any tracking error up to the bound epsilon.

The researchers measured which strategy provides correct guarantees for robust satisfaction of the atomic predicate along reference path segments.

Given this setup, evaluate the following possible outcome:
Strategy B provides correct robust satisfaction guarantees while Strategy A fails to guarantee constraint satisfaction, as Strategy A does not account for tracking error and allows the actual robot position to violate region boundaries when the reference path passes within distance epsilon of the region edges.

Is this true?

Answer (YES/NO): YES